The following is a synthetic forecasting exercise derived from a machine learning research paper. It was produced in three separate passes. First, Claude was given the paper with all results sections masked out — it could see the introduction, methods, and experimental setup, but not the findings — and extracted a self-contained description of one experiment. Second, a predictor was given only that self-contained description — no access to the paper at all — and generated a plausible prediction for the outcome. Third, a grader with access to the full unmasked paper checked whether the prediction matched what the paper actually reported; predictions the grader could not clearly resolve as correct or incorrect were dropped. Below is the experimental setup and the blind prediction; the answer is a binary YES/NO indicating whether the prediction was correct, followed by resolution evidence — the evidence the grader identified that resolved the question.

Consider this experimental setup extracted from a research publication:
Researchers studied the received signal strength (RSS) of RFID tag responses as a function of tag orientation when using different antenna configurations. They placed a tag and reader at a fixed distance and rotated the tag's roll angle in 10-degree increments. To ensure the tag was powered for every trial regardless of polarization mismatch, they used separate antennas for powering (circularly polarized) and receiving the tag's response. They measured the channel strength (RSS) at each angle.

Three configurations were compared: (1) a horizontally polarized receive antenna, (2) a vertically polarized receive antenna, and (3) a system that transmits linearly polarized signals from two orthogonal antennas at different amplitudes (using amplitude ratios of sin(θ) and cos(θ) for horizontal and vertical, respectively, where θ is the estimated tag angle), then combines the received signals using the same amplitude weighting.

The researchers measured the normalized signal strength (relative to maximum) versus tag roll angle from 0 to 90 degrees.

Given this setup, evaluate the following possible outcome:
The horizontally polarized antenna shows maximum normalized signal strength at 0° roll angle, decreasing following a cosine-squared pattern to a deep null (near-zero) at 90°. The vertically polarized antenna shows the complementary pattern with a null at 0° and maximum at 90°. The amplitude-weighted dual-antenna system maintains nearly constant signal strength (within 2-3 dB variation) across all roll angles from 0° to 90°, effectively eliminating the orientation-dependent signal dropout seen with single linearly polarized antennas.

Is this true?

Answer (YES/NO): NO